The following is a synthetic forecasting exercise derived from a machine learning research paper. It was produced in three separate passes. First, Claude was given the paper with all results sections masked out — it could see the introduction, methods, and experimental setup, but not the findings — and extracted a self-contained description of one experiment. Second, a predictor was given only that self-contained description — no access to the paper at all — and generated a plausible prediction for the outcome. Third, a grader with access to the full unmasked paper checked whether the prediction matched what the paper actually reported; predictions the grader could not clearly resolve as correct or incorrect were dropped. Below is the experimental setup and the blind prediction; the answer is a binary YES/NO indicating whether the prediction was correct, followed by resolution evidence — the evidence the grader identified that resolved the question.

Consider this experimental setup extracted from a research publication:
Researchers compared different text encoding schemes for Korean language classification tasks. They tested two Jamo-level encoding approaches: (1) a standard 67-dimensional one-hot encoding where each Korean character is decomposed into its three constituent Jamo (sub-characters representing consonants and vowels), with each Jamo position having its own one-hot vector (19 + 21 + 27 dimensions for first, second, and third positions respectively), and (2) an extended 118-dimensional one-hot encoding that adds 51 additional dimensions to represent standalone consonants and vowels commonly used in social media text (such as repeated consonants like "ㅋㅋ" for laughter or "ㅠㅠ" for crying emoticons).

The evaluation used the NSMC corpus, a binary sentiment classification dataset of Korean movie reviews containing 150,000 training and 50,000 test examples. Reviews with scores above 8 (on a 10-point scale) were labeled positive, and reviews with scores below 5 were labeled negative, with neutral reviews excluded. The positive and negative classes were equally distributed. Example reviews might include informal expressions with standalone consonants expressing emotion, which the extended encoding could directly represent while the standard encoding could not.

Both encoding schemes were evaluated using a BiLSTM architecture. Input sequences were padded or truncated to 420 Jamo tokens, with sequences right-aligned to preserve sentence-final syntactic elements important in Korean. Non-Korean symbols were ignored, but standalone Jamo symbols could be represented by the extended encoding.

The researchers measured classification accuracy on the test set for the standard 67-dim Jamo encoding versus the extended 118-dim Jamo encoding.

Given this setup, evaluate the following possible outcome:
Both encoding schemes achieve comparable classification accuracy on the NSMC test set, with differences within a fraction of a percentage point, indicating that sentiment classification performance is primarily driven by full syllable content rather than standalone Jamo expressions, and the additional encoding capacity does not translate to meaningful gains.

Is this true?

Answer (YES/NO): NO